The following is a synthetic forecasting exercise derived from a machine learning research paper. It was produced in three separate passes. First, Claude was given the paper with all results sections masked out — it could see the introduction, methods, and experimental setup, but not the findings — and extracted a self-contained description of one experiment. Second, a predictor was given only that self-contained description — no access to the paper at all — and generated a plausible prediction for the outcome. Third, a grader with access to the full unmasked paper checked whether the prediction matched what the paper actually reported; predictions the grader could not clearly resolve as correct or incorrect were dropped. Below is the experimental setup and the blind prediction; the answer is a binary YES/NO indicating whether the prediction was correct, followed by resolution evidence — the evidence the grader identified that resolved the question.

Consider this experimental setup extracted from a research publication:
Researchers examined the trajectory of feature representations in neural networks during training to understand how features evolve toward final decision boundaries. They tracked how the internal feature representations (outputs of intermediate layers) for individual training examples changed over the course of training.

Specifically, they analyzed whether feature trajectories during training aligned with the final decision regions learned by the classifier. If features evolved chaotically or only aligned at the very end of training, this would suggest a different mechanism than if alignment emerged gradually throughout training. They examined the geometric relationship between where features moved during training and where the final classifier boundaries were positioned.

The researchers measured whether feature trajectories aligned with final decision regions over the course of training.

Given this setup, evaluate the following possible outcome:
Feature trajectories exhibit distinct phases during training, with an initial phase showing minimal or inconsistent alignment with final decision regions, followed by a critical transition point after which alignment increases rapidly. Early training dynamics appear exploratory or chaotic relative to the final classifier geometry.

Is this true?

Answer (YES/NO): NO